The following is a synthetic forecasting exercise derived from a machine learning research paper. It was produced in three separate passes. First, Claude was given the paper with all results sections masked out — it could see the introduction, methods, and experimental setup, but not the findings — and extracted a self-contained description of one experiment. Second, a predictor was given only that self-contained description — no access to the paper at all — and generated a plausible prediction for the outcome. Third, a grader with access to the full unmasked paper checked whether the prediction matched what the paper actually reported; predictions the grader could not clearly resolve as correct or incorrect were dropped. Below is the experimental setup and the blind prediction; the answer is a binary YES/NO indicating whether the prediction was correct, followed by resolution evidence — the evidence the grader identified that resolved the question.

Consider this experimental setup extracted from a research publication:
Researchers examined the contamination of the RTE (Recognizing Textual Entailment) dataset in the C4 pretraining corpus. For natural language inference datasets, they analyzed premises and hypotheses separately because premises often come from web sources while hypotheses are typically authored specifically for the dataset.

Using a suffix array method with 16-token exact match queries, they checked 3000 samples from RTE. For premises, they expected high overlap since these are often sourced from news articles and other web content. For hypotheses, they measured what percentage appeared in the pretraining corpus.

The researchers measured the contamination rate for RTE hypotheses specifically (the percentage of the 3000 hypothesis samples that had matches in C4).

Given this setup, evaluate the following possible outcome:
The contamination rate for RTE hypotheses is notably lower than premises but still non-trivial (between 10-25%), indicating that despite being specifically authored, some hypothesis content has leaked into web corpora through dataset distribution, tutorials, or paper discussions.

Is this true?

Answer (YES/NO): NO